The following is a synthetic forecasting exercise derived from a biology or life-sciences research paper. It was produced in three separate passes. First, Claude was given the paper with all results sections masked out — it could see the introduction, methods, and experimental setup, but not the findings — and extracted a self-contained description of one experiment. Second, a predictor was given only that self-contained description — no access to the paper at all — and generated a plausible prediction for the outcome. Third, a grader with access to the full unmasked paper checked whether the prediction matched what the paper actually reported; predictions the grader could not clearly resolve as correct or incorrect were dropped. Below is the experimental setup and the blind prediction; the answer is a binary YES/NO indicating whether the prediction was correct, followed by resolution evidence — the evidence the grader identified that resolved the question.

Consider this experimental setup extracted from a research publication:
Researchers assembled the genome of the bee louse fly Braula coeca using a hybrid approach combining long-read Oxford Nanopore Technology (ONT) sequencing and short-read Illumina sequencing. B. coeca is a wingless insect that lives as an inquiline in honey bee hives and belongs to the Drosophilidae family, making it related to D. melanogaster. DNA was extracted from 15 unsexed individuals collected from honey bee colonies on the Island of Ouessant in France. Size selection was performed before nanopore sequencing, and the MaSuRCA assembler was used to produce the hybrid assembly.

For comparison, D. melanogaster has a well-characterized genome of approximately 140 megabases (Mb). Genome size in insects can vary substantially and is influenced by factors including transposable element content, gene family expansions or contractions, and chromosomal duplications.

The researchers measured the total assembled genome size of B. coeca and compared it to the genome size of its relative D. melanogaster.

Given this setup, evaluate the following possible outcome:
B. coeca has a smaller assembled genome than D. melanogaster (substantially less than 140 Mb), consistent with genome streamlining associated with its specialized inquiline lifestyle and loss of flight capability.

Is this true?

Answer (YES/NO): NO